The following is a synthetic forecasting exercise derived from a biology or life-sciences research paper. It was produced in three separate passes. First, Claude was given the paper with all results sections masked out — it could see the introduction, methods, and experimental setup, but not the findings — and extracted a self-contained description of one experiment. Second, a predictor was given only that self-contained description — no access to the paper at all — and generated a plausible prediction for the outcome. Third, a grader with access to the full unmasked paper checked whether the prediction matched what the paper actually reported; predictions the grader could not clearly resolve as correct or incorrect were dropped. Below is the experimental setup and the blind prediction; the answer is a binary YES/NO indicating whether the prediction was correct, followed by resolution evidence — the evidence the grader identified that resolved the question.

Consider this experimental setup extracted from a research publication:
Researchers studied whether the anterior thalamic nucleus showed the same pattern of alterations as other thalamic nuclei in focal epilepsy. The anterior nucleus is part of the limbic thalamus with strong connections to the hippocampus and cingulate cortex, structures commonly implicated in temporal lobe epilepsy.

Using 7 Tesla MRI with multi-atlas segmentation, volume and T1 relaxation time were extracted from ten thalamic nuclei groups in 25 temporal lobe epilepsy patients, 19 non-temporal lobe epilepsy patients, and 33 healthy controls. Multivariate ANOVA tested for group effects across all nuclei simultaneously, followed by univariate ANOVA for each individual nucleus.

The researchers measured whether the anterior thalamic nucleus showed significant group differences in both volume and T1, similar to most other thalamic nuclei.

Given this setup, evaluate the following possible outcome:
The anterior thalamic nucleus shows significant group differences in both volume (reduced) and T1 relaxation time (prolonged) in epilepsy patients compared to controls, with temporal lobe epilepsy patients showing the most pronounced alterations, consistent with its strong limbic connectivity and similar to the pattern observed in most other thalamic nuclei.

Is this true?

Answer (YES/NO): NO